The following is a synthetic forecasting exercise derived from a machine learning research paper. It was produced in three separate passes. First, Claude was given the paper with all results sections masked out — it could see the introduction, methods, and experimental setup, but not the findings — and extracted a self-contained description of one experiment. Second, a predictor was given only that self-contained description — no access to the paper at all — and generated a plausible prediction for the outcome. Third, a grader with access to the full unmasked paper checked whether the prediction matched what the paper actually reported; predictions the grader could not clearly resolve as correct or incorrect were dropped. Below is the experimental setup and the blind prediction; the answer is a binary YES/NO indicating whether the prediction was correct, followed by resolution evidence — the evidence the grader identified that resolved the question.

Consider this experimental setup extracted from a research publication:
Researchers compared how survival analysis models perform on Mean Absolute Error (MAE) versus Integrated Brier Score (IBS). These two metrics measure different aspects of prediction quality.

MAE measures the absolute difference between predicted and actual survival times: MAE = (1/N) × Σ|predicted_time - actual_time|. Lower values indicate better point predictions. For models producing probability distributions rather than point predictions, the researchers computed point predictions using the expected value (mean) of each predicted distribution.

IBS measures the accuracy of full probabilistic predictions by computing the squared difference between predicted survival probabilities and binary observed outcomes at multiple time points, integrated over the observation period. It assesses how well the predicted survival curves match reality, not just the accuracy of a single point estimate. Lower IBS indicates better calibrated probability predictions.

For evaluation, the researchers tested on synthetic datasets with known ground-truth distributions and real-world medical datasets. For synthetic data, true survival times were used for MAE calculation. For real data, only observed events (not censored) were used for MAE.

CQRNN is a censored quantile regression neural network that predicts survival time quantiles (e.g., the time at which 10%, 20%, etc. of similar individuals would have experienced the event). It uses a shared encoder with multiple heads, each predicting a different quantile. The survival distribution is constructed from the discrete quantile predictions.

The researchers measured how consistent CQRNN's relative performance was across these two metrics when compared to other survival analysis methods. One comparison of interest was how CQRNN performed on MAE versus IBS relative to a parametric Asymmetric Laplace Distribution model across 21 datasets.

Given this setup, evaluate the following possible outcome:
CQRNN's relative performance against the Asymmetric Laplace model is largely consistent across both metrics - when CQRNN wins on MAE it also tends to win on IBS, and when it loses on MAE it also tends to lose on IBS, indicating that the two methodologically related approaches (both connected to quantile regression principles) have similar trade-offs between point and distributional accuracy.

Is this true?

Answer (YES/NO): NO